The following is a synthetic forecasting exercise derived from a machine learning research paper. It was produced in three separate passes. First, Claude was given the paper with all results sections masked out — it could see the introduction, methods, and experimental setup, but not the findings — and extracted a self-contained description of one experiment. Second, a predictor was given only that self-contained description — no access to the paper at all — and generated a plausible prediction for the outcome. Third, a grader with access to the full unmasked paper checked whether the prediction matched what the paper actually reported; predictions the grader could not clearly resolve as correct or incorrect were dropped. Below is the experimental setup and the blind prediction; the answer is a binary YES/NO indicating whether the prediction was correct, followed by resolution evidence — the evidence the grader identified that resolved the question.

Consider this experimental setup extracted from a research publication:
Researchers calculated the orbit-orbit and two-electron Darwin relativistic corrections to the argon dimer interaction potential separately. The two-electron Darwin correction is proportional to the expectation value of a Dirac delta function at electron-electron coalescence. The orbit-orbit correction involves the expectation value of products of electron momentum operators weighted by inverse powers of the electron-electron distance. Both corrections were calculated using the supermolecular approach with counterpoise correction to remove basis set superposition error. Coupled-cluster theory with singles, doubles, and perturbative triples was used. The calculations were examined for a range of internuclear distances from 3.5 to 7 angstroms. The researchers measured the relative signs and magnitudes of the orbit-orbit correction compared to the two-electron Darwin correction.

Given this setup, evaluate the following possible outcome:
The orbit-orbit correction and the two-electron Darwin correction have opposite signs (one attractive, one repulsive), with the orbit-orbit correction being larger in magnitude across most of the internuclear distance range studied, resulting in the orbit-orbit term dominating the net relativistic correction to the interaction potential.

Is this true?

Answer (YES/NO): NO